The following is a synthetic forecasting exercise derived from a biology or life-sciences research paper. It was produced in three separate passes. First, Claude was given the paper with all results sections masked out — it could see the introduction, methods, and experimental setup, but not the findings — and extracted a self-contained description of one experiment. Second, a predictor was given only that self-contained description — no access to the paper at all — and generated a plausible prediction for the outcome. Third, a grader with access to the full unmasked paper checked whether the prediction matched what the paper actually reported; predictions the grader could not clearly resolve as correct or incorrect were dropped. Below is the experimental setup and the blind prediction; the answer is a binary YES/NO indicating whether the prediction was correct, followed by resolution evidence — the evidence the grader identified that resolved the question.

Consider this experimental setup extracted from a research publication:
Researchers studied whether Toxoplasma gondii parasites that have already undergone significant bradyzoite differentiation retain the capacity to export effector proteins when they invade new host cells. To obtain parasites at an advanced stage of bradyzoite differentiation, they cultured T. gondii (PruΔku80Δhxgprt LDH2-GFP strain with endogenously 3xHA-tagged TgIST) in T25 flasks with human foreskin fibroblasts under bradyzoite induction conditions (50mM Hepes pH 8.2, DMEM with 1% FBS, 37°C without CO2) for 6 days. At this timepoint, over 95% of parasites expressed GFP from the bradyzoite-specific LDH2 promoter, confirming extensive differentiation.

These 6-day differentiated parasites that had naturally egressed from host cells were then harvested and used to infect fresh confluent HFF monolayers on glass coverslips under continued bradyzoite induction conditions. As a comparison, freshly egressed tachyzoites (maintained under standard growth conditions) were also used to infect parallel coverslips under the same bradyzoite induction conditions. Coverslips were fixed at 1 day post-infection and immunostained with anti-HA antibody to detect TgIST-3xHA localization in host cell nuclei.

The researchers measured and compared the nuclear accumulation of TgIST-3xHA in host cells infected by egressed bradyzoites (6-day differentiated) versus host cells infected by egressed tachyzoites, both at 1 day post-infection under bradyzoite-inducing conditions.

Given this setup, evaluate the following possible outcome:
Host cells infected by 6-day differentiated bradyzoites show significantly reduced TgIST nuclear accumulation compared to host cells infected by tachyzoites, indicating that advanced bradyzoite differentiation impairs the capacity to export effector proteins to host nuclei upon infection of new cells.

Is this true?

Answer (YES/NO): NO